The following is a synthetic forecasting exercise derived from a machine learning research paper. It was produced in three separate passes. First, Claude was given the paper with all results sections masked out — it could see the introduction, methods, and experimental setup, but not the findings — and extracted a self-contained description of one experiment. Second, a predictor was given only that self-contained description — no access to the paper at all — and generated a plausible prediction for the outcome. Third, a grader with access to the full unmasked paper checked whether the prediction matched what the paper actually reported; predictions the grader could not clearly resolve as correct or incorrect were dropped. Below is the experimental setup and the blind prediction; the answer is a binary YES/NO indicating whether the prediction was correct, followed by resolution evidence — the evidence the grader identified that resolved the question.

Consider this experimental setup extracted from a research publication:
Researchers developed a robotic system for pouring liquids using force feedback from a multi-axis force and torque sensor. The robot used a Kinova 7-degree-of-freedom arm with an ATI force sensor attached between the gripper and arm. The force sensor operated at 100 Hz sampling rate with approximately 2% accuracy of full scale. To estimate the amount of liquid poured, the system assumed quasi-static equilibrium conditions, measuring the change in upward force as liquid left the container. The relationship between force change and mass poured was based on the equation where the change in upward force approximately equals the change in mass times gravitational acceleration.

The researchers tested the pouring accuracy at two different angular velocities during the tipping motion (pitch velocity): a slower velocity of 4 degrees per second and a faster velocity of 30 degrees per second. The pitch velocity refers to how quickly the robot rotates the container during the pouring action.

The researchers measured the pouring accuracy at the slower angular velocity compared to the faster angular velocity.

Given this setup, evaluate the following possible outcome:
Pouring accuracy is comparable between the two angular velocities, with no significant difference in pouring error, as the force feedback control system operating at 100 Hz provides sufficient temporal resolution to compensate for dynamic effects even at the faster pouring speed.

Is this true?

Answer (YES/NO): NO